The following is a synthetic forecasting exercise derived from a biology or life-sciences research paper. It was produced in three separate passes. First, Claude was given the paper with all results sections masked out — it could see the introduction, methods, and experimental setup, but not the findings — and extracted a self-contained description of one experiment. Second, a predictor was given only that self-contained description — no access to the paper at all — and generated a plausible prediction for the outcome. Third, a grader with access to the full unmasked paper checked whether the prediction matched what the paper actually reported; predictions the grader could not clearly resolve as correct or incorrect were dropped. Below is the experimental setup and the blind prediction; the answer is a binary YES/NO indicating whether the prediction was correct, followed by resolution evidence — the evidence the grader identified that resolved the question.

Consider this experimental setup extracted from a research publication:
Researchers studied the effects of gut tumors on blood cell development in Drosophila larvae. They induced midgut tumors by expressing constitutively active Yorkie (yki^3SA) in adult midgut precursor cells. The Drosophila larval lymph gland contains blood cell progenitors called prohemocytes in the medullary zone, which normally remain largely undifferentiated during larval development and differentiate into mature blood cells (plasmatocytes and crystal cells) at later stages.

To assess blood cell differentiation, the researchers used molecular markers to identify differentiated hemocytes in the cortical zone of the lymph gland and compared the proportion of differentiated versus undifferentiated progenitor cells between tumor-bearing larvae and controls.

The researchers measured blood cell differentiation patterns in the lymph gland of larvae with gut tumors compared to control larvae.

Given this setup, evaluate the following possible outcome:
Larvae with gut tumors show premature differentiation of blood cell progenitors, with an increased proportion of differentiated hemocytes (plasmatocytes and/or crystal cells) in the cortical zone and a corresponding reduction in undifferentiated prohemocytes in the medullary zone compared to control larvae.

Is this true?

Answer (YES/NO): YES